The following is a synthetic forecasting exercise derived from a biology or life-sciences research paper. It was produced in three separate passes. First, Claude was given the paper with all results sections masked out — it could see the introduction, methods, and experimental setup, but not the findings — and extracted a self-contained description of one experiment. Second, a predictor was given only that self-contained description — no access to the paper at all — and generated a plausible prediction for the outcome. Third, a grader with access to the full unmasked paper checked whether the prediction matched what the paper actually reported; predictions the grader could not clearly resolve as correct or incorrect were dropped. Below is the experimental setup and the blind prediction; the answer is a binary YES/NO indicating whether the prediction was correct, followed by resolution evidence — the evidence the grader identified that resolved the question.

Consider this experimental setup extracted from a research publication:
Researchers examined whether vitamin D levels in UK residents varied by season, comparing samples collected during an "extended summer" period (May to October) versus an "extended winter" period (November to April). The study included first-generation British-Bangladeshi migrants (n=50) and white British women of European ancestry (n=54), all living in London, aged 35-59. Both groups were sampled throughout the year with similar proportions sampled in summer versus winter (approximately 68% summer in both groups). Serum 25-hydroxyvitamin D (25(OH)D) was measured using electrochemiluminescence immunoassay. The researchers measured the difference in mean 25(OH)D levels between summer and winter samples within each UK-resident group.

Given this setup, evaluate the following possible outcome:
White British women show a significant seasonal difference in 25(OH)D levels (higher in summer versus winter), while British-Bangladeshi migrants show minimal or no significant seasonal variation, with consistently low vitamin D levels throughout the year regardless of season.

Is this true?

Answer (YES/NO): YES